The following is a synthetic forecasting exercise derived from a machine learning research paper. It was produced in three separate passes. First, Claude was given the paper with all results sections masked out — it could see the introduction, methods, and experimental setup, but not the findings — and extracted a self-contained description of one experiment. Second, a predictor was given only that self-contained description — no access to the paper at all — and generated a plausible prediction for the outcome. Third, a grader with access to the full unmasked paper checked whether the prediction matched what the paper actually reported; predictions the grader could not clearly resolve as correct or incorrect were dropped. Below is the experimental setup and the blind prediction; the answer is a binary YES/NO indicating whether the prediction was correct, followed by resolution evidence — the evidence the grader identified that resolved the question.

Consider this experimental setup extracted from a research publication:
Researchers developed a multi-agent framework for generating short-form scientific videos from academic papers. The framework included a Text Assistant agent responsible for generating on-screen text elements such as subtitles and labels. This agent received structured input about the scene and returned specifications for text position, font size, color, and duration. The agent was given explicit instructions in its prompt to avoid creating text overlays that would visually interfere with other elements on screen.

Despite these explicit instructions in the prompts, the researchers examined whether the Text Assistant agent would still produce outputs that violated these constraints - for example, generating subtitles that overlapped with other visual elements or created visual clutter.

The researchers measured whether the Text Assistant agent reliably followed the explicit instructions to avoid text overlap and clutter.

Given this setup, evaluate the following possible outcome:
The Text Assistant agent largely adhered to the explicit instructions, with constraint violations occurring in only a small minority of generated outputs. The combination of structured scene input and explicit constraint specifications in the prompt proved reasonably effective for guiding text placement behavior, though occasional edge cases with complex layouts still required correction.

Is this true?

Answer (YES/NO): NO